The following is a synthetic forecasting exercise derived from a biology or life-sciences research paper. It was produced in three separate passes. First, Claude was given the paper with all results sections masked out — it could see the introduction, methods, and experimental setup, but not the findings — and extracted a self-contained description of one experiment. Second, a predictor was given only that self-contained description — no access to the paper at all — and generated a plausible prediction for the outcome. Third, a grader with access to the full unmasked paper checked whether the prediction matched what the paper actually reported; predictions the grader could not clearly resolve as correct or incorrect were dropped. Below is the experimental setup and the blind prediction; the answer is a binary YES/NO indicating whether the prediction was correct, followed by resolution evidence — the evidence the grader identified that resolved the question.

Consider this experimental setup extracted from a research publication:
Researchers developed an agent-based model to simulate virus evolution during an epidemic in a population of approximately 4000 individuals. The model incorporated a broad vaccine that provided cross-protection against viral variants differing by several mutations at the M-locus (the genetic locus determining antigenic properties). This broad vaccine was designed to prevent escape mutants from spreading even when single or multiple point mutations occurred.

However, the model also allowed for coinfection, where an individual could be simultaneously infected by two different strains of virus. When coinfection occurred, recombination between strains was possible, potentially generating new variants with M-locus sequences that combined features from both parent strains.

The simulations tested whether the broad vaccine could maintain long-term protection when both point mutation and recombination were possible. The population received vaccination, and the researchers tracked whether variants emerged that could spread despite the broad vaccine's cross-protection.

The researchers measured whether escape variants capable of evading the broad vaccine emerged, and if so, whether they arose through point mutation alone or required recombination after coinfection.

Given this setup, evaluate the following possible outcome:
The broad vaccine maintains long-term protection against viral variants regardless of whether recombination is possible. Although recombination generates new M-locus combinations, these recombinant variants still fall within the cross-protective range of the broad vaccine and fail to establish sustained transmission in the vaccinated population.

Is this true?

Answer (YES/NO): NO